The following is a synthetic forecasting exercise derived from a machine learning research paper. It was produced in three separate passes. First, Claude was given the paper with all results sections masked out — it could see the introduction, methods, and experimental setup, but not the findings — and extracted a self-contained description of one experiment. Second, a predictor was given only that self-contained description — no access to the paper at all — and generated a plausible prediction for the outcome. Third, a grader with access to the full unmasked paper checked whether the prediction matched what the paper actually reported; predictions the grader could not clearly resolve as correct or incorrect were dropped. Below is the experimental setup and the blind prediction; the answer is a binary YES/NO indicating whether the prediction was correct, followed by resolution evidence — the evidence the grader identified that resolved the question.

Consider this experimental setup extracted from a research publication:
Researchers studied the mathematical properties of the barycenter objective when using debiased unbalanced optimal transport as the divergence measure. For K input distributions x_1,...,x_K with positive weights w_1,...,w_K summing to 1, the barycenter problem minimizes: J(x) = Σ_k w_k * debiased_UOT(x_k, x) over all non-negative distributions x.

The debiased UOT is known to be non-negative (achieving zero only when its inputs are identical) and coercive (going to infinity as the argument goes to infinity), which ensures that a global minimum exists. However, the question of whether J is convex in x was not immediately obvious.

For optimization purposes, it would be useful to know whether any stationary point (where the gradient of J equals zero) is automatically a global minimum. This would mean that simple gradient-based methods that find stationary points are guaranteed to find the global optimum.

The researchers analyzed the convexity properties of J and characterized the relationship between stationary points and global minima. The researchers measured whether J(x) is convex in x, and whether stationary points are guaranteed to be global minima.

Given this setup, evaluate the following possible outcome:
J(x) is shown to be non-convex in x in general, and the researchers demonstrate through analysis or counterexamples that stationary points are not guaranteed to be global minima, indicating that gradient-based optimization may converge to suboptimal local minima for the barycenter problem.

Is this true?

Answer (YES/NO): NO